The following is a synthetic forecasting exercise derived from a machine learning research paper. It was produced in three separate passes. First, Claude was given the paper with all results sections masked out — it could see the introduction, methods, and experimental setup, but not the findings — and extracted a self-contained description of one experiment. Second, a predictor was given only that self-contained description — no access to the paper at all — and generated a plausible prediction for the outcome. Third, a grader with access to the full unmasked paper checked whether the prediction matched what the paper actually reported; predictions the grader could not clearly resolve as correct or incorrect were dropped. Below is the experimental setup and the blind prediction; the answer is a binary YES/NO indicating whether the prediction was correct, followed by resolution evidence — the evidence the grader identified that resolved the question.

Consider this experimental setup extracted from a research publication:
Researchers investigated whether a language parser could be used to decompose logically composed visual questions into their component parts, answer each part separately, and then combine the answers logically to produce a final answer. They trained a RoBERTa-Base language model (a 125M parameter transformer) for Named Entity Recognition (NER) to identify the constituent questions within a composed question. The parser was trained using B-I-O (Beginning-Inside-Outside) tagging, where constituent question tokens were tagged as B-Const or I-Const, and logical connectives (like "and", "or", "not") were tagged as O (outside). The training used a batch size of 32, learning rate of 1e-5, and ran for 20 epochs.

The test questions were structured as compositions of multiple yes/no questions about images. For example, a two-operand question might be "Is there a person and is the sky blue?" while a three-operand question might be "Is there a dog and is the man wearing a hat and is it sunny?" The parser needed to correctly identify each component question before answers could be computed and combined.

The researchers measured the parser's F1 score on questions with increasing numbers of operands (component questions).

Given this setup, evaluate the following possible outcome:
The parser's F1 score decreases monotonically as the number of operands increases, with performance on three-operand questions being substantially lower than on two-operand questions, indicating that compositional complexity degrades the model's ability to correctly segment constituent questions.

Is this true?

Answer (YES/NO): NO